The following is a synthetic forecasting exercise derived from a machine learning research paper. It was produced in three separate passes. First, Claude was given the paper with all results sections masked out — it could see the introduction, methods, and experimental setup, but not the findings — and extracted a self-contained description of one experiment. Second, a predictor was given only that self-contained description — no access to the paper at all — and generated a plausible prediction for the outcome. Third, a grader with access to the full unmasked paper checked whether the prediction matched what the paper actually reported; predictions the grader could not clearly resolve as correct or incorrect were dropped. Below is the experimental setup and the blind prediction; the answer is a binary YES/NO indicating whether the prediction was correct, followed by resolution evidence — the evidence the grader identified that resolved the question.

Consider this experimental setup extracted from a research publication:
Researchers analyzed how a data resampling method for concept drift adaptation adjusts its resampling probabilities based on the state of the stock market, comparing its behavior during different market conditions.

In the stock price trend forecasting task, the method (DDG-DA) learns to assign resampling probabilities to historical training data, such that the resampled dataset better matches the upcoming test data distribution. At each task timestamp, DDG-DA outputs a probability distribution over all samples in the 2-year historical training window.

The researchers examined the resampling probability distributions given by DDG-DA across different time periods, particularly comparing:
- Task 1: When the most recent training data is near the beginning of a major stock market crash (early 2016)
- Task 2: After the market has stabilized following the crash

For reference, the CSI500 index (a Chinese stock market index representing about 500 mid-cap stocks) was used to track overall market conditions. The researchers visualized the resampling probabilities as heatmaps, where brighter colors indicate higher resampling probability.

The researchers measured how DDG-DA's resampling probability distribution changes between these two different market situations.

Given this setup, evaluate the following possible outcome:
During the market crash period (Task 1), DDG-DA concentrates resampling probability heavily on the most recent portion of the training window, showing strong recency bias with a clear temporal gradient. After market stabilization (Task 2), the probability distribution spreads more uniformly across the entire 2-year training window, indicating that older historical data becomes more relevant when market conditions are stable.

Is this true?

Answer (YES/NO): NO